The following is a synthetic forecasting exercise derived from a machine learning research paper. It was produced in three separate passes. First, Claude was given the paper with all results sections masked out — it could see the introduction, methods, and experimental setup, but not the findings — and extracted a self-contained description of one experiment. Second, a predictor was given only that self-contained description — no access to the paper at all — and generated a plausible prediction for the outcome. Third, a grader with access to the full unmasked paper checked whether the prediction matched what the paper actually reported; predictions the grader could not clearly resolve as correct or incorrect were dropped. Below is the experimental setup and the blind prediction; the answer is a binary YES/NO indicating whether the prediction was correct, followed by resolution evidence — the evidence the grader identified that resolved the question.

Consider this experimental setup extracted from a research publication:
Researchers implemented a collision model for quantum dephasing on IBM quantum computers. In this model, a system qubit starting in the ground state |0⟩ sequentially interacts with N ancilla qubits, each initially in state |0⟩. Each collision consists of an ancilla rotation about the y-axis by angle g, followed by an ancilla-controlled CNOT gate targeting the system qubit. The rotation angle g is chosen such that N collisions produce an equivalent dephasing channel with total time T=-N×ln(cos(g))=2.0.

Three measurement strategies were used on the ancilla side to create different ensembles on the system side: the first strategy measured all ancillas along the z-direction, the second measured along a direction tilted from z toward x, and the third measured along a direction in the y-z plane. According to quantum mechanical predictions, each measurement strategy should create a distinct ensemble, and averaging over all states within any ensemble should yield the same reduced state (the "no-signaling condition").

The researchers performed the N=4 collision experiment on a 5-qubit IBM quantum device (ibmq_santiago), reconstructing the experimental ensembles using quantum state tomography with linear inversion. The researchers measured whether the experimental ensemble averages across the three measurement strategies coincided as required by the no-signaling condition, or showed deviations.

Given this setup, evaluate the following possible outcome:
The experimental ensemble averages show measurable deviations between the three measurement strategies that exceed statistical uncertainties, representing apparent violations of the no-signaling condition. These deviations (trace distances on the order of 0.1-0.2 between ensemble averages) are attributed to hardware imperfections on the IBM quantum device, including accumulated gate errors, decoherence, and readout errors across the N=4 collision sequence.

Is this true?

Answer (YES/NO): NO